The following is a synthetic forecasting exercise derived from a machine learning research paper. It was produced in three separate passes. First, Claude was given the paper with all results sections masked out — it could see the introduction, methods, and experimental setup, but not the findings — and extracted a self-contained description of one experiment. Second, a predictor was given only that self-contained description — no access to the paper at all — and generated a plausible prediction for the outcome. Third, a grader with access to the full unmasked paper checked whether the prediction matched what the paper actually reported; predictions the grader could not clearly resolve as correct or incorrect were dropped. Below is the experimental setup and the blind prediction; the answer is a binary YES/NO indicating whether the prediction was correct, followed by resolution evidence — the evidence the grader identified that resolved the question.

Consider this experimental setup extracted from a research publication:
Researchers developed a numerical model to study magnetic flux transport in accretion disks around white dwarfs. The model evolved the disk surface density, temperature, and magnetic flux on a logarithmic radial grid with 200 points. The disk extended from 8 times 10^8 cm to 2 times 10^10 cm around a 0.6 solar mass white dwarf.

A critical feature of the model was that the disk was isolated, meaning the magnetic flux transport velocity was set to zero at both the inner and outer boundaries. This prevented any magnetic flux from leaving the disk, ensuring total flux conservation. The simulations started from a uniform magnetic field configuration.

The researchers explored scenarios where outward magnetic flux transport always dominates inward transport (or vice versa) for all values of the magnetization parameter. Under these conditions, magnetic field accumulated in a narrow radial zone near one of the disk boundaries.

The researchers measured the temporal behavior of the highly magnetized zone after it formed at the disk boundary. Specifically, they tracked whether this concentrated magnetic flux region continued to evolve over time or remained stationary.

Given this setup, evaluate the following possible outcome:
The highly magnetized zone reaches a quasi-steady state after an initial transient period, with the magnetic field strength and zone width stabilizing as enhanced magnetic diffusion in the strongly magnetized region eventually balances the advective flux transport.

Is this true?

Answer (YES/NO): NO